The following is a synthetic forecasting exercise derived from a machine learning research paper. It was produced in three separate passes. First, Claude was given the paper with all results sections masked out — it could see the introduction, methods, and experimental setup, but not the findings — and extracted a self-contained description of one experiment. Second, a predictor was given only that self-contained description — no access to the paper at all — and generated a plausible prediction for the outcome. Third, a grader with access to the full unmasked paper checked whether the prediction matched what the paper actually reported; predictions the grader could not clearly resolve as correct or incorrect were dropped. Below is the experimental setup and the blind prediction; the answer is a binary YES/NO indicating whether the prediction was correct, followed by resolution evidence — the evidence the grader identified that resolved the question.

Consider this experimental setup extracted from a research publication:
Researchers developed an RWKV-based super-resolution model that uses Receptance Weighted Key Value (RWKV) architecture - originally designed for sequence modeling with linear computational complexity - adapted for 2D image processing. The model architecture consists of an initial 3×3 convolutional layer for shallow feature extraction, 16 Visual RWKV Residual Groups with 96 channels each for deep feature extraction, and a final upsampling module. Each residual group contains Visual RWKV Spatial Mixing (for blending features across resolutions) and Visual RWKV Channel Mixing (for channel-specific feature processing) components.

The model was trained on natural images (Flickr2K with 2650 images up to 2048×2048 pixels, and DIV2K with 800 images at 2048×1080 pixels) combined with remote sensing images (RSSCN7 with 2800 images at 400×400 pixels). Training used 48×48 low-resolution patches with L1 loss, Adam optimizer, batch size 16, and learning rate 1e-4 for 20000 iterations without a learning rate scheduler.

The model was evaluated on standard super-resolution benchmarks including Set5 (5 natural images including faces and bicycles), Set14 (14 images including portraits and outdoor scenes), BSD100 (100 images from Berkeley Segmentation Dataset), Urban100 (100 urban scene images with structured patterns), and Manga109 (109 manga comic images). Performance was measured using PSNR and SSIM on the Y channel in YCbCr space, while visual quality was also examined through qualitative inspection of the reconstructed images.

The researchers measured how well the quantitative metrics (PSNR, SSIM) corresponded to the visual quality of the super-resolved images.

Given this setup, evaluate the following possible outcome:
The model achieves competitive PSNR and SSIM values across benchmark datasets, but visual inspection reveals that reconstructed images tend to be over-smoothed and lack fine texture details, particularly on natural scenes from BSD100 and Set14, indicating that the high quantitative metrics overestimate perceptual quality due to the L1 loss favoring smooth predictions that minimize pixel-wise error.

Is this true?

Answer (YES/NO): NO